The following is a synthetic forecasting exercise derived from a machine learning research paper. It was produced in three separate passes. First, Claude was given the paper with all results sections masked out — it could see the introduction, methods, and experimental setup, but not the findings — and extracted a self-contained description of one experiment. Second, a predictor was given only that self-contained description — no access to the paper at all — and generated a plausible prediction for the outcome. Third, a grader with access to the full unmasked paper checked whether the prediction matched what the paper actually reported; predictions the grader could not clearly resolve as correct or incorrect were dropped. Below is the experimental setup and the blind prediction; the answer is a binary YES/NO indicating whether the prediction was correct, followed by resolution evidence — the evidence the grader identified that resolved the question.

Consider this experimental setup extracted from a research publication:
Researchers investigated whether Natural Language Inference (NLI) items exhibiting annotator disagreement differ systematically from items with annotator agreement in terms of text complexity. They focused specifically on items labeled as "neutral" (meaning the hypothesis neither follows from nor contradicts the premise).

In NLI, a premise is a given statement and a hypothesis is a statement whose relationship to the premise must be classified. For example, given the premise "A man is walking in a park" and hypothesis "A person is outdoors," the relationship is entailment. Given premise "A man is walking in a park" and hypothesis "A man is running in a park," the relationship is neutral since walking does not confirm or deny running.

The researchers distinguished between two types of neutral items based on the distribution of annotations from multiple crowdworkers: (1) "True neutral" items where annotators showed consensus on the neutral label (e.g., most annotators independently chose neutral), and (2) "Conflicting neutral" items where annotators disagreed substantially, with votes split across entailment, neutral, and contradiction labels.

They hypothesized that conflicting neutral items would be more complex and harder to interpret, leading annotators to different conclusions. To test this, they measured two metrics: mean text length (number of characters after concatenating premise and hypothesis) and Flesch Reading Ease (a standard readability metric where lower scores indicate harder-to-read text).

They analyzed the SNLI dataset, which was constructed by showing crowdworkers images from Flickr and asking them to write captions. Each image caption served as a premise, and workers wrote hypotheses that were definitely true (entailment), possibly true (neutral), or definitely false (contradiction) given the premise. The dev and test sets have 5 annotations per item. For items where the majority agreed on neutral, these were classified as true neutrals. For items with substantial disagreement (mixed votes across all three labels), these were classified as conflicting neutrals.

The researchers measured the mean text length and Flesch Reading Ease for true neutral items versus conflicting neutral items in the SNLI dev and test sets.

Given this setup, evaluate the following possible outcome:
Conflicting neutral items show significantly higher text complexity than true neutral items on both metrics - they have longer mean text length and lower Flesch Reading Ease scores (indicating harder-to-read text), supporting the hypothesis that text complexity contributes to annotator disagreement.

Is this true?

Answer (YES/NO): NO